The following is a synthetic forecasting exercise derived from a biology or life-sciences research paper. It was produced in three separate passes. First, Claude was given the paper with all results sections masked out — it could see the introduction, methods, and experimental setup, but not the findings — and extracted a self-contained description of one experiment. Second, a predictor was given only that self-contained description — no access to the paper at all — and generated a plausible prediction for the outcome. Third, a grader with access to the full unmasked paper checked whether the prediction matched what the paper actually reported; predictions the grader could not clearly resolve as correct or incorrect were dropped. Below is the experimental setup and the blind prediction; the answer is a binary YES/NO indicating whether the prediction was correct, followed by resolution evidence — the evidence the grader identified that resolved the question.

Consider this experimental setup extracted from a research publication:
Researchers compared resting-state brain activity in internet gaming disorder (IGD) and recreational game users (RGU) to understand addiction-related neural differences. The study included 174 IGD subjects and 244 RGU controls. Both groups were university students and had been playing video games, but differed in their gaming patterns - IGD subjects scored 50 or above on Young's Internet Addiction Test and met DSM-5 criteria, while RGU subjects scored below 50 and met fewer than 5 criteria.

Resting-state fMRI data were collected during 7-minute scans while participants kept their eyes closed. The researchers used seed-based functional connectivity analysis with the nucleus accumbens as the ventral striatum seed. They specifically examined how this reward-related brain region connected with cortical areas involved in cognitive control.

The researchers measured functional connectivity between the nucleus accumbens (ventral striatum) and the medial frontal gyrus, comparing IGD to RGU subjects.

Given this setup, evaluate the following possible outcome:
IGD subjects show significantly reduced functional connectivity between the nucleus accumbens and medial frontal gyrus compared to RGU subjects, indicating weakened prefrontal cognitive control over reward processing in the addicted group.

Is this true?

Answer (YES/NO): YES